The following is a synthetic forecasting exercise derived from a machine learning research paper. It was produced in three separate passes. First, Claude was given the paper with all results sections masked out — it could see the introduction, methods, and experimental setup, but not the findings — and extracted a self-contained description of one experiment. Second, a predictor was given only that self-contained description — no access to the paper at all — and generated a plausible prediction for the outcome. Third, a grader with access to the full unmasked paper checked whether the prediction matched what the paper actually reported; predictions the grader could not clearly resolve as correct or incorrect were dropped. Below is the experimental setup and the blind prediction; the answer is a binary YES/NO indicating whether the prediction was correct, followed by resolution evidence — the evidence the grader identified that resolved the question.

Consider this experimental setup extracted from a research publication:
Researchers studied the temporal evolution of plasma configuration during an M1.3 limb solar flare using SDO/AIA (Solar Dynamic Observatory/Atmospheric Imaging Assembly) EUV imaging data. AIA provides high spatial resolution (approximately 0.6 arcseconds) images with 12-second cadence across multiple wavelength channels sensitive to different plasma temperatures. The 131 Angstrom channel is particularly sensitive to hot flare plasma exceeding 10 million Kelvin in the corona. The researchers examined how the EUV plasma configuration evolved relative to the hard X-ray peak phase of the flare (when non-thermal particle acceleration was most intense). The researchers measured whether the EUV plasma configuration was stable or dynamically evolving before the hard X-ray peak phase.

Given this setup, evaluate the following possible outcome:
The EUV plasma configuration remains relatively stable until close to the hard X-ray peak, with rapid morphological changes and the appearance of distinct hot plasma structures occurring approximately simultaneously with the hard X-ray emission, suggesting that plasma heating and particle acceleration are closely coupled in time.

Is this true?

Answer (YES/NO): YES